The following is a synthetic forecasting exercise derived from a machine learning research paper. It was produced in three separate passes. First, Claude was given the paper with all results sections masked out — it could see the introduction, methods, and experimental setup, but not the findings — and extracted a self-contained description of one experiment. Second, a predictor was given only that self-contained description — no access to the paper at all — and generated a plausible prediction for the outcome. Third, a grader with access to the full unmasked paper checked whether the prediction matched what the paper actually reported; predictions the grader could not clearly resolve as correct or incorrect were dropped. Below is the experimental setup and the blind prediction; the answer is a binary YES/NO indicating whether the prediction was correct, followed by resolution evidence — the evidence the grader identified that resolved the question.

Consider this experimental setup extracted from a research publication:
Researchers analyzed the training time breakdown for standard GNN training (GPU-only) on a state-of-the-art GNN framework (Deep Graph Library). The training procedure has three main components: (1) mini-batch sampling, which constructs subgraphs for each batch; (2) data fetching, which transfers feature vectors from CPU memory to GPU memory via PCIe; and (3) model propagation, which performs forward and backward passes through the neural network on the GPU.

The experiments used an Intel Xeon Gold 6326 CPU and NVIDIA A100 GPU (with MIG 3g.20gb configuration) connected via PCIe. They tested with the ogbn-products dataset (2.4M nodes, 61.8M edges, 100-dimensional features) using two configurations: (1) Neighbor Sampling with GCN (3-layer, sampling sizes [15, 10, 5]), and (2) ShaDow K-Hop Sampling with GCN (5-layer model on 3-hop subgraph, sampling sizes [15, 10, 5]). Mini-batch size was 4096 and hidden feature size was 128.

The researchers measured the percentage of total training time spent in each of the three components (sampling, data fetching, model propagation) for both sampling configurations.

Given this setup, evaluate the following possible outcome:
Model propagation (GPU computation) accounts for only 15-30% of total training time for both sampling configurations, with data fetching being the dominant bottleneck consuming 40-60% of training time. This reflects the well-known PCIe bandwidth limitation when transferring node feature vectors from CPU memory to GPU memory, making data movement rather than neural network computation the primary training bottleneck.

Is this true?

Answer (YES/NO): NO